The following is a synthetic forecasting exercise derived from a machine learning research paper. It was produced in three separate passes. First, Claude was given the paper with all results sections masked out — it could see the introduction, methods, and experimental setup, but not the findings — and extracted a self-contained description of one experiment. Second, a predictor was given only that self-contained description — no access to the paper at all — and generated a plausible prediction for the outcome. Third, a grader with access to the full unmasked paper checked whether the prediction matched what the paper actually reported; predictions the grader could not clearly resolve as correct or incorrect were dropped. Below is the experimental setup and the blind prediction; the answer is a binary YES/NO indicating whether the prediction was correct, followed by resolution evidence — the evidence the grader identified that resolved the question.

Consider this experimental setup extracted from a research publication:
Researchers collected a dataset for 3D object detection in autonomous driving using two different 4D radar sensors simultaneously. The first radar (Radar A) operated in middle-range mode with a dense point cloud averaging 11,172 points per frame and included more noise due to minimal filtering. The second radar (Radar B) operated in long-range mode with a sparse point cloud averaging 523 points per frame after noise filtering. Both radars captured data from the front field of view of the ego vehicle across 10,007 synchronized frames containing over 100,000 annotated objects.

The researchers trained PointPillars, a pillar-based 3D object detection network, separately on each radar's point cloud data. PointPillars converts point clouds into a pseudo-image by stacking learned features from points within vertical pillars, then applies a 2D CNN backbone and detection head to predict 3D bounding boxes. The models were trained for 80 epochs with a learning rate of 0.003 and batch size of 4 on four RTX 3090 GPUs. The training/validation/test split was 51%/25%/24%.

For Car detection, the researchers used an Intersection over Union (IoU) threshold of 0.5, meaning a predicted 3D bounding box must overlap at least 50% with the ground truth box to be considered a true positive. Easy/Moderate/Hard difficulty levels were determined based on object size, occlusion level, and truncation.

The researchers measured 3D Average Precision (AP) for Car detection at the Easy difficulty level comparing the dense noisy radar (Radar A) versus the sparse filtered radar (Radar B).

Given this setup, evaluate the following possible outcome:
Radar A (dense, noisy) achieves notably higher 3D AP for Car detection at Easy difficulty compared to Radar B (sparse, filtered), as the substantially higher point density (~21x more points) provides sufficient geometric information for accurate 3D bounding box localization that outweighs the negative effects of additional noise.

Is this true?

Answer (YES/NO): YES